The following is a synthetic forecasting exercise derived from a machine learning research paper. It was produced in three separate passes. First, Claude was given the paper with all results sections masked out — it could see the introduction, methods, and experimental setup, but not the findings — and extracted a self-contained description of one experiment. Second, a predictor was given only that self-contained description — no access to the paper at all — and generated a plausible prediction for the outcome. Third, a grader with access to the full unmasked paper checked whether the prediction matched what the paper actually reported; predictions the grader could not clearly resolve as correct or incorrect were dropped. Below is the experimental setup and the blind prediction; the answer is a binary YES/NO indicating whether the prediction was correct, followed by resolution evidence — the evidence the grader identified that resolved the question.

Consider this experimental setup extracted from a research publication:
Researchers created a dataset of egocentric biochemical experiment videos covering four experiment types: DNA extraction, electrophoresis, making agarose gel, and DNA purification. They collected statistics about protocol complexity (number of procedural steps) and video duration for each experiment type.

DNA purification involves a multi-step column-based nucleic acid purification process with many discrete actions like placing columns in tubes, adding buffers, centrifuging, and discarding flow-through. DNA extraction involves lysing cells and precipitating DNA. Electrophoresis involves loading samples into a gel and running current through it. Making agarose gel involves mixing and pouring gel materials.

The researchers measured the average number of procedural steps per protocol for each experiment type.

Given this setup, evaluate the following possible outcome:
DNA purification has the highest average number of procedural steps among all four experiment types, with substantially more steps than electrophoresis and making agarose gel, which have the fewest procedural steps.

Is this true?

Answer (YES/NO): NO